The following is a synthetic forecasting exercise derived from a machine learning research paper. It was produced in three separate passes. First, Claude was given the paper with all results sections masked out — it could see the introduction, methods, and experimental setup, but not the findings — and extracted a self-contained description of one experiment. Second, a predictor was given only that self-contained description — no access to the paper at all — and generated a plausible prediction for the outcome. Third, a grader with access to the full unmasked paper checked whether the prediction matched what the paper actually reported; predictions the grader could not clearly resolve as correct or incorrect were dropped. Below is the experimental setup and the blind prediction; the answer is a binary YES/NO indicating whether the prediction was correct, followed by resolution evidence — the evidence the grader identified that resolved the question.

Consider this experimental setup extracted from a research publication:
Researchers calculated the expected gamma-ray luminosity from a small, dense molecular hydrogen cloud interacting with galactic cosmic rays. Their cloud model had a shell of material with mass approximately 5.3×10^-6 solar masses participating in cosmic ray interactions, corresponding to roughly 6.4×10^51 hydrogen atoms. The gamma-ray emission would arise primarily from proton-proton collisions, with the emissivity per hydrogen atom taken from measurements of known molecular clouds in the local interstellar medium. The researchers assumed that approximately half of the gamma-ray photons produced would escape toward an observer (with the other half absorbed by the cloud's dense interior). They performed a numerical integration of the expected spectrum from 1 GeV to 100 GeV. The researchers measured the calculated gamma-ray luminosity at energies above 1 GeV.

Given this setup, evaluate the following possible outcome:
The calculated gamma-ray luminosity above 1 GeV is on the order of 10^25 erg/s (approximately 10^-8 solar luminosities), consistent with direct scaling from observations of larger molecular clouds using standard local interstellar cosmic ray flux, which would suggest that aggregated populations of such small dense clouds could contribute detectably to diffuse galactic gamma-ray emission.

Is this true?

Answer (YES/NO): NO